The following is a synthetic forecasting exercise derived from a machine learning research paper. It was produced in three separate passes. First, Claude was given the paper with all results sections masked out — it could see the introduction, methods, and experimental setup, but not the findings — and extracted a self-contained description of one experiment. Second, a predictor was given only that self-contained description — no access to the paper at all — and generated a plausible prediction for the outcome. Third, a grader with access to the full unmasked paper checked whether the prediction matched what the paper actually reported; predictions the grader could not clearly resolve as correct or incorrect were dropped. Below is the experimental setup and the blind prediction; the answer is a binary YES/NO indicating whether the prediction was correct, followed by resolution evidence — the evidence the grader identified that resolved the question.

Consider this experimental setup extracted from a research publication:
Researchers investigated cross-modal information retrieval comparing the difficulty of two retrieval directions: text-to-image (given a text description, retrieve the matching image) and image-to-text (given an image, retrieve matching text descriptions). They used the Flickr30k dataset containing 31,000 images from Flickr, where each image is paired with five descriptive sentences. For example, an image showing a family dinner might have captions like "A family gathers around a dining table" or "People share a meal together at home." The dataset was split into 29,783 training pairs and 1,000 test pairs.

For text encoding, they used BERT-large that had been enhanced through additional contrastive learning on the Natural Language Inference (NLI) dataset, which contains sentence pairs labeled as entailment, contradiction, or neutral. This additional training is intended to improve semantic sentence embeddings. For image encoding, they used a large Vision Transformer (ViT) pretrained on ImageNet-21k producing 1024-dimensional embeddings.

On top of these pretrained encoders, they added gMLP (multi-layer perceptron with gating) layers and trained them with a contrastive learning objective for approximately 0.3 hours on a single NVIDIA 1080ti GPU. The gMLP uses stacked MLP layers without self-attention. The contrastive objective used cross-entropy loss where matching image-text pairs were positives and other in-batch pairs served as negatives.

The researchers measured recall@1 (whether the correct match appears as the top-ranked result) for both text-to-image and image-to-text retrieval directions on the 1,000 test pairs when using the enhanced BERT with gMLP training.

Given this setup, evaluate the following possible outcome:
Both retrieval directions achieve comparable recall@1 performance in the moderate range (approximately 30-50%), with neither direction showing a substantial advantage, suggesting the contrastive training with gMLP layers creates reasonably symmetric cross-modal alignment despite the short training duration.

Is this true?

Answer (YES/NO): YES